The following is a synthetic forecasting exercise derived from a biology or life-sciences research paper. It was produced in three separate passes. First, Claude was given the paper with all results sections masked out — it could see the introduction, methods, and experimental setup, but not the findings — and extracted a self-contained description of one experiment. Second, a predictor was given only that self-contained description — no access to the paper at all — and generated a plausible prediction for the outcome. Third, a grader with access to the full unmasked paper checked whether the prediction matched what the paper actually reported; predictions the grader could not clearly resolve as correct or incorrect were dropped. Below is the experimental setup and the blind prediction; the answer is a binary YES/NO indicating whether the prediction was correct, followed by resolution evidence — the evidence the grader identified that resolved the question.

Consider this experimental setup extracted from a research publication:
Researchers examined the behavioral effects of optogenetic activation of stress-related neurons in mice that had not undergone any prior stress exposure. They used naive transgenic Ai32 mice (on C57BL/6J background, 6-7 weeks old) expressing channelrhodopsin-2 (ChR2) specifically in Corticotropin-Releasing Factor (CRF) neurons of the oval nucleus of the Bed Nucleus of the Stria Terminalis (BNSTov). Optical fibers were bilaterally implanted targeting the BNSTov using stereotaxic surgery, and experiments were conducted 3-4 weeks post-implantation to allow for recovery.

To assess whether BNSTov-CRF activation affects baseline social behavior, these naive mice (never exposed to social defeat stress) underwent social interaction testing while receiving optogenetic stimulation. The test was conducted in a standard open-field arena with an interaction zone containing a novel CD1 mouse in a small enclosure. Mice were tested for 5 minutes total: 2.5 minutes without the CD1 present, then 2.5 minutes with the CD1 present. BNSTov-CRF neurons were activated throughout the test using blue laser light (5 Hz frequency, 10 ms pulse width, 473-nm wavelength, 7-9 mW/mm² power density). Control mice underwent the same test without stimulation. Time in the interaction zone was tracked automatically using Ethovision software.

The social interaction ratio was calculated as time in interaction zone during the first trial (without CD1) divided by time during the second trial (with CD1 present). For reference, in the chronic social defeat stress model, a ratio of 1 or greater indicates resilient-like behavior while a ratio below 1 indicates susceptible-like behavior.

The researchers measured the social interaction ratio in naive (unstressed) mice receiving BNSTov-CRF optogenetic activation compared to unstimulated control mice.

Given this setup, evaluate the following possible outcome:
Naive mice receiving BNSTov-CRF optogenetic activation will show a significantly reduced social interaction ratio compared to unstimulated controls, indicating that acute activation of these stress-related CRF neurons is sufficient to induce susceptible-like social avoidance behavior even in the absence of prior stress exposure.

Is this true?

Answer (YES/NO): YES